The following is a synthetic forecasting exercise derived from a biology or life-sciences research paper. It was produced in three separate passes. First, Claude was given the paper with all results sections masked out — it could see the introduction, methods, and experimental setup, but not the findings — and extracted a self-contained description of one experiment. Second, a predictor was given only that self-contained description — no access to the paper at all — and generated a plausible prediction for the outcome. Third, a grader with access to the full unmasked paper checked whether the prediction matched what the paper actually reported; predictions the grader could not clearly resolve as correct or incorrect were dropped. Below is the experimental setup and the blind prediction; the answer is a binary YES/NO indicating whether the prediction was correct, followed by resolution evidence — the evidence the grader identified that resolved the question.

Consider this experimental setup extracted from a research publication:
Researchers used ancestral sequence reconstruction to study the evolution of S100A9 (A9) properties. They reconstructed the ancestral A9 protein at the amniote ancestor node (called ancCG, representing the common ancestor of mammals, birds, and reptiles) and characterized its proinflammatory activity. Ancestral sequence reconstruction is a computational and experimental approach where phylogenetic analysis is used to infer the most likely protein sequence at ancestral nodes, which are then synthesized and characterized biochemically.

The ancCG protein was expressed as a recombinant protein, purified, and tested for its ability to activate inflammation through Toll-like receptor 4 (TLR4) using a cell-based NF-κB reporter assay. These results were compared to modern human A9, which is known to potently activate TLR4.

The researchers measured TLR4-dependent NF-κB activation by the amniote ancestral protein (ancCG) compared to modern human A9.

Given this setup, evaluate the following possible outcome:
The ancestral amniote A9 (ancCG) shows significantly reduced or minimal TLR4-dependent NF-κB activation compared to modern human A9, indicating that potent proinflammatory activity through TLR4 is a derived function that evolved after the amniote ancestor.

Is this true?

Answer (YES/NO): YES